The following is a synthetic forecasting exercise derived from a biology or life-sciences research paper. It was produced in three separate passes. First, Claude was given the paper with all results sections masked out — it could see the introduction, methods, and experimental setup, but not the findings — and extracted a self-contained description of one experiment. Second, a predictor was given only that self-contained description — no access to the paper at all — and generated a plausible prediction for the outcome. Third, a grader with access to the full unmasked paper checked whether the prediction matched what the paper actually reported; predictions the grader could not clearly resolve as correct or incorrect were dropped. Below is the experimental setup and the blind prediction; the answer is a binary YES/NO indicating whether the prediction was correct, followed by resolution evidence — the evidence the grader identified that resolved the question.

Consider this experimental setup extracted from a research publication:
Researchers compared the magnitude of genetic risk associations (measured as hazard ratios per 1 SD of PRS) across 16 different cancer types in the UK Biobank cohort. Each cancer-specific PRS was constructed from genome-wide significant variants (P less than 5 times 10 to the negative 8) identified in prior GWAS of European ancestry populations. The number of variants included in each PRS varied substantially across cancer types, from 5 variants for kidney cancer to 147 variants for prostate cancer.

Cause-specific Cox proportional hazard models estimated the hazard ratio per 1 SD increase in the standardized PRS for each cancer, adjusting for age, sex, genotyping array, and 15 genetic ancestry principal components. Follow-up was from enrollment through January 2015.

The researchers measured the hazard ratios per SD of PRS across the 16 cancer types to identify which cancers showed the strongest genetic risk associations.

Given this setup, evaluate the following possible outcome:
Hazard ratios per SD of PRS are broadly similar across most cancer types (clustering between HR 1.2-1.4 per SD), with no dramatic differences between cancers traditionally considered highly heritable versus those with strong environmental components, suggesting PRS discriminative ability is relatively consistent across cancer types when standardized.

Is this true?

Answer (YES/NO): NO